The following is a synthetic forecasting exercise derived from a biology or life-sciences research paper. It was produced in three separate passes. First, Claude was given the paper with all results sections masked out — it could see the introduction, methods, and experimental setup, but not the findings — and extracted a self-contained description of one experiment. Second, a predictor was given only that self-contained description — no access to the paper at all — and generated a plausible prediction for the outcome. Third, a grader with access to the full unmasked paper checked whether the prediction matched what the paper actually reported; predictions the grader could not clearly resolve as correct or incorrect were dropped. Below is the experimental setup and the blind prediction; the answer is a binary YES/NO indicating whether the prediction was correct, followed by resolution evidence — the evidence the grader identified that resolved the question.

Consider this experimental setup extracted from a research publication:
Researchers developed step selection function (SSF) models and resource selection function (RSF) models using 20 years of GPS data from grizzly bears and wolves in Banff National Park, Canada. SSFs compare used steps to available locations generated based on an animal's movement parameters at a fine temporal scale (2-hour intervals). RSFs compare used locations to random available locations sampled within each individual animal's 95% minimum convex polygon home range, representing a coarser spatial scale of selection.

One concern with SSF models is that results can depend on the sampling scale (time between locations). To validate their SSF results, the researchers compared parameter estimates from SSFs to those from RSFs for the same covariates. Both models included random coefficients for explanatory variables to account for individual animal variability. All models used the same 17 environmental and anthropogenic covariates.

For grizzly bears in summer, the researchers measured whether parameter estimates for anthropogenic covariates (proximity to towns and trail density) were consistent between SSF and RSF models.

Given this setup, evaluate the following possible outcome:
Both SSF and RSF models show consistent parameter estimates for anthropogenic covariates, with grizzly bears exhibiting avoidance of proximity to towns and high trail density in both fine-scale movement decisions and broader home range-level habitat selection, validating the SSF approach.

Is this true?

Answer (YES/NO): YES